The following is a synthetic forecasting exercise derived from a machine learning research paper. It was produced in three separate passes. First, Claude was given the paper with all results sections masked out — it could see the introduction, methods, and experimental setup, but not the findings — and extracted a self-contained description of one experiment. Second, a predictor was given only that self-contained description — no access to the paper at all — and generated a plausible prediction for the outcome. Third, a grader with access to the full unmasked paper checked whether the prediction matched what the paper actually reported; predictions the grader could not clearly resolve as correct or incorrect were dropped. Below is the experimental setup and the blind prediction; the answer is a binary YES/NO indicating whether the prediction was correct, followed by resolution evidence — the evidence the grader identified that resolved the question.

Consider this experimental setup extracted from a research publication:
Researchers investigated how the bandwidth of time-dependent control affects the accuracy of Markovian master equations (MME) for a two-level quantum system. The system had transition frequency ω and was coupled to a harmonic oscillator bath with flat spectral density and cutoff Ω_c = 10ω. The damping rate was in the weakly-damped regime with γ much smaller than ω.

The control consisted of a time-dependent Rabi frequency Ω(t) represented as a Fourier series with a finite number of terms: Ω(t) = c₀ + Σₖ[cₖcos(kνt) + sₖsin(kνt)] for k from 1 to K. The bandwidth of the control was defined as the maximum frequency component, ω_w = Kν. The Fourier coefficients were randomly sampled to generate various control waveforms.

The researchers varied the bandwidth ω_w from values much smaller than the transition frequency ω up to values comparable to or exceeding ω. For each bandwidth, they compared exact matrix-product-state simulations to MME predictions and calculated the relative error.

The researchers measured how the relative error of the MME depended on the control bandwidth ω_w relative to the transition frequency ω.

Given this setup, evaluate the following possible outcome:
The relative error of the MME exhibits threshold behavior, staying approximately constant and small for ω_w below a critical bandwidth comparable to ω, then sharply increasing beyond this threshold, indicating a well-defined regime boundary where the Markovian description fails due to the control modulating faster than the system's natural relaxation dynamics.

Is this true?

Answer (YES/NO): NO